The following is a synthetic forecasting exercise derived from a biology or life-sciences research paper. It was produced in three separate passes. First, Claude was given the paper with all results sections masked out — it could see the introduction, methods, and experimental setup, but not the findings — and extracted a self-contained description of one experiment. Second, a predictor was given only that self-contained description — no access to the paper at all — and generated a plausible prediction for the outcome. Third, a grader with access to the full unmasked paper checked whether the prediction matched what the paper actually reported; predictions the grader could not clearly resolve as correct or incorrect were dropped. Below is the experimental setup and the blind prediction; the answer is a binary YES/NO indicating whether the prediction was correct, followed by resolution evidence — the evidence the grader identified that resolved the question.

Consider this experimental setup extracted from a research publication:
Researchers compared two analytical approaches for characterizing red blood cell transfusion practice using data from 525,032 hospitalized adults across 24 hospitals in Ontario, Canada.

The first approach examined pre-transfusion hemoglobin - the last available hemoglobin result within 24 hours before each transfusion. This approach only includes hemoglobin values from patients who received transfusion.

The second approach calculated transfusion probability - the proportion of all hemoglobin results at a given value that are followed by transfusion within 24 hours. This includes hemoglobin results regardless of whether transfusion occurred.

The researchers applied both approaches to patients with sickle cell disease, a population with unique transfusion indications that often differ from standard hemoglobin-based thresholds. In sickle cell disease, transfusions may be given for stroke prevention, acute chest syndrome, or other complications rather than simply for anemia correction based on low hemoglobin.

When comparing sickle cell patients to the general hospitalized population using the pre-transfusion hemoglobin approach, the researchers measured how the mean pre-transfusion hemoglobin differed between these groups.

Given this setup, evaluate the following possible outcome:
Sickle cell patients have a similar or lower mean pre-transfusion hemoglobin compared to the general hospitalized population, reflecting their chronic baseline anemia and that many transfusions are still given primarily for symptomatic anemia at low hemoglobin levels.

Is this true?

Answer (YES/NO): YES